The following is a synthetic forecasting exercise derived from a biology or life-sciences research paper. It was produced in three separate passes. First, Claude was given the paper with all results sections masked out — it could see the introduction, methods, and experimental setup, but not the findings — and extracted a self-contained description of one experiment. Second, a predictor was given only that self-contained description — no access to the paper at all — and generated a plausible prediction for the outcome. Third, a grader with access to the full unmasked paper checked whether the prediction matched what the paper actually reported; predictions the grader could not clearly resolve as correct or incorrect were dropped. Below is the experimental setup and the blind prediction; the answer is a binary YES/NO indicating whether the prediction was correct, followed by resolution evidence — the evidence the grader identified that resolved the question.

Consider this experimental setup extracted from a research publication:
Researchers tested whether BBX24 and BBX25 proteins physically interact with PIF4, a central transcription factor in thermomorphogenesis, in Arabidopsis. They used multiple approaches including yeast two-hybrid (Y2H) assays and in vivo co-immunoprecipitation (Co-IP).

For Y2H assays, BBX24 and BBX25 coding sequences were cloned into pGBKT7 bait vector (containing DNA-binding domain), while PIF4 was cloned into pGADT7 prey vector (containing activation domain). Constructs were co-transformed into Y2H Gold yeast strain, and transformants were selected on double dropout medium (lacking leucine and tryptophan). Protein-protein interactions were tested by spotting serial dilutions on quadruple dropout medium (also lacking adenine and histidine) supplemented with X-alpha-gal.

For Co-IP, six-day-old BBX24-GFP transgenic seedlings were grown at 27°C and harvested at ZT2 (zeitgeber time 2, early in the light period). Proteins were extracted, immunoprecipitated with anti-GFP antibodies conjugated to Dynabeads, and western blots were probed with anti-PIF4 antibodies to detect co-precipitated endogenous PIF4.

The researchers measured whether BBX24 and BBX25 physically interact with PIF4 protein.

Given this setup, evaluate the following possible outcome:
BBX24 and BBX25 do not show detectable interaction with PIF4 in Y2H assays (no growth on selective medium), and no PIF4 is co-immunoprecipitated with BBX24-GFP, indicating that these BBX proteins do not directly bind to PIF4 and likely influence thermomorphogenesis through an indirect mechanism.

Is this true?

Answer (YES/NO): NO